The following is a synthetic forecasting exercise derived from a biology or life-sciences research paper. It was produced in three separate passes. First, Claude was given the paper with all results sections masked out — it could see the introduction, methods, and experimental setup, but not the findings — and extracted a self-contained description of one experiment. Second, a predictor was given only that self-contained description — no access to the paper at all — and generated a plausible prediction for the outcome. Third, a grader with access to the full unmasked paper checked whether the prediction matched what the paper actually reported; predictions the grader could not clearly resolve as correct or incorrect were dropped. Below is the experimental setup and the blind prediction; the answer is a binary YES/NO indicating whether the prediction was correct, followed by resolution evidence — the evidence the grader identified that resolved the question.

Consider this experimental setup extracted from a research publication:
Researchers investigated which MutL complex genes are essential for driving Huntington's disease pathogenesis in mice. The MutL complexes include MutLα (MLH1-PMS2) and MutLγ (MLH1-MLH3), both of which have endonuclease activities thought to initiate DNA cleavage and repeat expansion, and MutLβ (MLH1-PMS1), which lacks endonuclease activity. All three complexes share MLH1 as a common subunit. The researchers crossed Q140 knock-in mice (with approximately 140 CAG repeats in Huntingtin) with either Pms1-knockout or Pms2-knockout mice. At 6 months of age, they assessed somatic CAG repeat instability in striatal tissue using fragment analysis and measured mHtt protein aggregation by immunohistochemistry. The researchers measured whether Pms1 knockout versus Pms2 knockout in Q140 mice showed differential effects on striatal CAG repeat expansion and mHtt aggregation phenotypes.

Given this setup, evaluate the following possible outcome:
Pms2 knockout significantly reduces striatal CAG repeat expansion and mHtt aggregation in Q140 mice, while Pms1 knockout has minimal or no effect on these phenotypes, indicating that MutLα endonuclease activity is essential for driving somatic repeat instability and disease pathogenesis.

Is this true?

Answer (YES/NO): NO